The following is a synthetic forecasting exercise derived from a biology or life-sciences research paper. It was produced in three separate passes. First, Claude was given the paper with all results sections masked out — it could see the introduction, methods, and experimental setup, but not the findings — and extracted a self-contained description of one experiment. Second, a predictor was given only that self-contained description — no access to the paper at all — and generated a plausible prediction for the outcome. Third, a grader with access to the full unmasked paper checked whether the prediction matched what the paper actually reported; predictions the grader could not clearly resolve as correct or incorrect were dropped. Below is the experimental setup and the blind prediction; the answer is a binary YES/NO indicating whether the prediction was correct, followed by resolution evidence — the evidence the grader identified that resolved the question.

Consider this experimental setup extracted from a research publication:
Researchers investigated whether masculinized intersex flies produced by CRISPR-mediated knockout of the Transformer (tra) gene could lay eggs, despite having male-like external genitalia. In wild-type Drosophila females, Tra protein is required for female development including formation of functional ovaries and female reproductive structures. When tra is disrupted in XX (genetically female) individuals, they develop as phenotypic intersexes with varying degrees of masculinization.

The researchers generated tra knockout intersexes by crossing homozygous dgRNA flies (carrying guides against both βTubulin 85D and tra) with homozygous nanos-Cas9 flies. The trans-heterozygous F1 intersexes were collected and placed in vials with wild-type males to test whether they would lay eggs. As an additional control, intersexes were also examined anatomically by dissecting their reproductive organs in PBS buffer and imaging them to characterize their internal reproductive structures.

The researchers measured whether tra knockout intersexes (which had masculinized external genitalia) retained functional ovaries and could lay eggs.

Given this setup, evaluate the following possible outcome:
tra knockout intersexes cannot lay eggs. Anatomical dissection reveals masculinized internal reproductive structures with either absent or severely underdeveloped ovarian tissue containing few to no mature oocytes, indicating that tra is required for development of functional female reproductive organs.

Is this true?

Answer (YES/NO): YES